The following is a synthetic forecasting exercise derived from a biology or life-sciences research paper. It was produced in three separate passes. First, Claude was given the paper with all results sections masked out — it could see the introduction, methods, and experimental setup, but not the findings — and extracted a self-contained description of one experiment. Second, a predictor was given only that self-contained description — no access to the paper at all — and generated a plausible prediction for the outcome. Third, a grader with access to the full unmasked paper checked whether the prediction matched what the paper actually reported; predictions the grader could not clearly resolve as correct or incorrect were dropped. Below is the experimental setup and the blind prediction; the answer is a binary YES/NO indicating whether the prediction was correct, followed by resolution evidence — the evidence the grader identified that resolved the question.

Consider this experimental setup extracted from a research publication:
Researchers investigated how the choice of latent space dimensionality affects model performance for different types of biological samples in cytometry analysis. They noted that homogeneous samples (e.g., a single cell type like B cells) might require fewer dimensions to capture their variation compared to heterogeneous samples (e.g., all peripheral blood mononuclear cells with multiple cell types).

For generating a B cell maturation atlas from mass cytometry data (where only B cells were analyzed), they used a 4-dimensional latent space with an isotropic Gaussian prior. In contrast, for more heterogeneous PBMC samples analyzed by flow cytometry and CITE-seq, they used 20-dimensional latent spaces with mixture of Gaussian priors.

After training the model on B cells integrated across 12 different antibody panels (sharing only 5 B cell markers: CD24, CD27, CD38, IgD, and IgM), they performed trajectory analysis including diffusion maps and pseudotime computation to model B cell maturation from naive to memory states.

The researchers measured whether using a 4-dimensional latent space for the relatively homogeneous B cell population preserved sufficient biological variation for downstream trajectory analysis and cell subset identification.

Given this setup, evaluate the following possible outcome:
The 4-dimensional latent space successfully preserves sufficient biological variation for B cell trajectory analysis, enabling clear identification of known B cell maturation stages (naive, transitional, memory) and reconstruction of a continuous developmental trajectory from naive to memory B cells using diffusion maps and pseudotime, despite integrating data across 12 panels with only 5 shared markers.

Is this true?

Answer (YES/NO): YES